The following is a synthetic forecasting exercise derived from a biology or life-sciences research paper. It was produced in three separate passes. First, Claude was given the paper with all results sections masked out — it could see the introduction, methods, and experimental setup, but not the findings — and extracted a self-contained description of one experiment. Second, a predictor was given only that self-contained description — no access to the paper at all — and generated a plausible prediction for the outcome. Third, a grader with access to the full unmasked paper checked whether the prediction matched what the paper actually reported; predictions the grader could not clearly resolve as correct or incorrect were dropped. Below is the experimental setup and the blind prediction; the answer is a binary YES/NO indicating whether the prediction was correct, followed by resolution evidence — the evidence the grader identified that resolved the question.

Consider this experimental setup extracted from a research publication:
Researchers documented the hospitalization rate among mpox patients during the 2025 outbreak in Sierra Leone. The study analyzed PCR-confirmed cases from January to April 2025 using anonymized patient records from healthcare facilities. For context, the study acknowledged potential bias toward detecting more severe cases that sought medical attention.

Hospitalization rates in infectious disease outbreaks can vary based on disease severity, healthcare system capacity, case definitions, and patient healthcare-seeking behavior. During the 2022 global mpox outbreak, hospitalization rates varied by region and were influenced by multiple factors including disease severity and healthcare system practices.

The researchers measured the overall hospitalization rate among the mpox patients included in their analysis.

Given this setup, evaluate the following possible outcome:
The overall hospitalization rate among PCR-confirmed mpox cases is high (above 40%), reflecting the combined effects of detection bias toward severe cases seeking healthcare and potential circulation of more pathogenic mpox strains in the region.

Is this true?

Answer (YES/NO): NO